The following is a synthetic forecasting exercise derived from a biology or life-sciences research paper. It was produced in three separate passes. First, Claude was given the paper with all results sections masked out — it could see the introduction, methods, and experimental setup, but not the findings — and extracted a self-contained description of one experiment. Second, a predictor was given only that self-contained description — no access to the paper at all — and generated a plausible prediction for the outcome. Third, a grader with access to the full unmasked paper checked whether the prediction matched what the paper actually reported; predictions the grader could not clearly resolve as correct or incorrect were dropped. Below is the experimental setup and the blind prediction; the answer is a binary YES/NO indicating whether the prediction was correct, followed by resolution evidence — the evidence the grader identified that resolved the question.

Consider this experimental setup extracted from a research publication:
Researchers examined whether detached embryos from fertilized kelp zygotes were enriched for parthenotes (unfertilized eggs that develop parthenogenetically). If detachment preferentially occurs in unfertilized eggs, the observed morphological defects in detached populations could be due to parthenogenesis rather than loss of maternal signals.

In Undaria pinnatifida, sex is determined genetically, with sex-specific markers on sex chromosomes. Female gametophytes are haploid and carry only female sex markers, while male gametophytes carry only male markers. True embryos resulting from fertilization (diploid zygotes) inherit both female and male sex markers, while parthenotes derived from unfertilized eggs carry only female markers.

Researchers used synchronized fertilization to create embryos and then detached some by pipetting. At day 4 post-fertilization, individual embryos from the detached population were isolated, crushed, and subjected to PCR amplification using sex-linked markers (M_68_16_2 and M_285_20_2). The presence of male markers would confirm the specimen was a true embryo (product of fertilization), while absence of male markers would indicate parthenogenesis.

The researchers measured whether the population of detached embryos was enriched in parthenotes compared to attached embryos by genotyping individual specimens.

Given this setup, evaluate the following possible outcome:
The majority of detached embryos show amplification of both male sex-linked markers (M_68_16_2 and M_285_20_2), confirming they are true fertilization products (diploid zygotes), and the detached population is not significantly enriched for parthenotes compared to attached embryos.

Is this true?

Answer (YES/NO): YES